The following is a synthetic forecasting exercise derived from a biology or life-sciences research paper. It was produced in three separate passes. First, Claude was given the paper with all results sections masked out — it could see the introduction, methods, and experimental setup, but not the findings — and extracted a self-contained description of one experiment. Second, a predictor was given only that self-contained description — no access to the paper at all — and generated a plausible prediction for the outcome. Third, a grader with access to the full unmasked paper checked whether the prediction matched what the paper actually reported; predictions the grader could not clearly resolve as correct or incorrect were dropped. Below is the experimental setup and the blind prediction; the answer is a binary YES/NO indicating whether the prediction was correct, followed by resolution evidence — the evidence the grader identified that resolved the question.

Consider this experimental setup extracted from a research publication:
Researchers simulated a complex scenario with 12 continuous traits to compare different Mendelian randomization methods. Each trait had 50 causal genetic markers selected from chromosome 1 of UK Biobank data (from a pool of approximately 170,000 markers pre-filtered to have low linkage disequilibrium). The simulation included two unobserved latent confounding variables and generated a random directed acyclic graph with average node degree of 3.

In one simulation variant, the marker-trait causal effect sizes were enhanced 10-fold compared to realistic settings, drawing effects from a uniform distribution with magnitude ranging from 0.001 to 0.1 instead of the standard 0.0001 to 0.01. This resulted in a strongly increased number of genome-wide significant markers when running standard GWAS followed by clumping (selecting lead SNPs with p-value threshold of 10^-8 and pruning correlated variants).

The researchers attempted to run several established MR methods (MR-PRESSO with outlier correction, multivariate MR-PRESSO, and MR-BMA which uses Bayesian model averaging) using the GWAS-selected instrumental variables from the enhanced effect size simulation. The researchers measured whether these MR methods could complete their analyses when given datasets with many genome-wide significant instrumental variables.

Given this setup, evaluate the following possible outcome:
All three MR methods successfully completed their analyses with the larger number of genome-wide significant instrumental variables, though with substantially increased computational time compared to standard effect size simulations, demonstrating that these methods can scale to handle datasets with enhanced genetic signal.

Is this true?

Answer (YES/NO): NO